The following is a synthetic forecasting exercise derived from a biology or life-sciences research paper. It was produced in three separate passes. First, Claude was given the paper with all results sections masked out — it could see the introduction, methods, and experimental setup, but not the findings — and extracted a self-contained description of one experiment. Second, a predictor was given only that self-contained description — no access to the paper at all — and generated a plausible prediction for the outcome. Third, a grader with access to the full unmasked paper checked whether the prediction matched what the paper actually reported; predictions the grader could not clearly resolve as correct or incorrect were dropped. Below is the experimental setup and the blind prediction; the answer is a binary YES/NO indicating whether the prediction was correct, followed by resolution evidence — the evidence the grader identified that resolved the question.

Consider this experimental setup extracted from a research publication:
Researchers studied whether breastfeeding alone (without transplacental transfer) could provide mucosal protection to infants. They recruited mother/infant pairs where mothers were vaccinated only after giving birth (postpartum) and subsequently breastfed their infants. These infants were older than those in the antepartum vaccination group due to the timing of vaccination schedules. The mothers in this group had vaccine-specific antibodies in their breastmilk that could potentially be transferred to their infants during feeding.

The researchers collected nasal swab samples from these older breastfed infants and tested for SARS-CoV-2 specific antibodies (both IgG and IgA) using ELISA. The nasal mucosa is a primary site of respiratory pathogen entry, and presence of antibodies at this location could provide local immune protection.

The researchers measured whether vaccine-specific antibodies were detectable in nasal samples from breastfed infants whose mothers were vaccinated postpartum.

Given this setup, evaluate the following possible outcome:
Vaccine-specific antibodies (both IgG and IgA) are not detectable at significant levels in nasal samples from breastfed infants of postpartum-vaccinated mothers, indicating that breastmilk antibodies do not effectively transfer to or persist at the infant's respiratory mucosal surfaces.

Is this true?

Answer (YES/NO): YES